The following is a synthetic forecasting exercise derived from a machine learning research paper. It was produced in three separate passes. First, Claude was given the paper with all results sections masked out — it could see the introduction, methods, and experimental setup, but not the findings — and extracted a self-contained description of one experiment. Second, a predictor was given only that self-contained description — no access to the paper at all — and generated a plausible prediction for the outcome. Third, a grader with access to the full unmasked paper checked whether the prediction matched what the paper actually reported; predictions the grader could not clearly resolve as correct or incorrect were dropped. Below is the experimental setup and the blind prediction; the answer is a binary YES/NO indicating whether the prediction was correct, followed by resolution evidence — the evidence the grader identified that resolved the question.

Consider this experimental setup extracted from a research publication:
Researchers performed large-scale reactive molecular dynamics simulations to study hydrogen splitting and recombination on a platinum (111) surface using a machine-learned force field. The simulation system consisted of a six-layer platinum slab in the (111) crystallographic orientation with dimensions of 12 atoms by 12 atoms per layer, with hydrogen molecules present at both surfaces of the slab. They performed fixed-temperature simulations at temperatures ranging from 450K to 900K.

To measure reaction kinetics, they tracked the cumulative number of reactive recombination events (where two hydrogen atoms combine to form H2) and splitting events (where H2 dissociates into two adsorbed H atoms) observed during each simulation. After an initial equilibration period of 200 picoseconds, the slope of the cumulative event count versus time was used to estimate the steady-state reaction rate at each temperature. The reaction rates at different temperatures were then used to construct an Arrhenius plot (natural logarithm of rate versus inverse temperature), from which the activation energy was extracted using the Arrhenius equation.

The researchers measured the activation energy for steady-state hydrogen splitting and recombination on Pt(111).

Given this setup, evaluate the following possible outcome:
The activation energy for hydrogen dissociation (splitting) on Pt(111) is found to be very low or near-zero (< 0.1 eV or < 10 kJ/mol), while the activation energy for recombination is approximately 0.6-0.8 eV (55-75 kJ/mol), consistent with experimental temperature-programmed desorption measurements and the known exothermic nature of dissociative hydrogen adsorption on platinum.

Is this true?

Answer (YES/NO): NO